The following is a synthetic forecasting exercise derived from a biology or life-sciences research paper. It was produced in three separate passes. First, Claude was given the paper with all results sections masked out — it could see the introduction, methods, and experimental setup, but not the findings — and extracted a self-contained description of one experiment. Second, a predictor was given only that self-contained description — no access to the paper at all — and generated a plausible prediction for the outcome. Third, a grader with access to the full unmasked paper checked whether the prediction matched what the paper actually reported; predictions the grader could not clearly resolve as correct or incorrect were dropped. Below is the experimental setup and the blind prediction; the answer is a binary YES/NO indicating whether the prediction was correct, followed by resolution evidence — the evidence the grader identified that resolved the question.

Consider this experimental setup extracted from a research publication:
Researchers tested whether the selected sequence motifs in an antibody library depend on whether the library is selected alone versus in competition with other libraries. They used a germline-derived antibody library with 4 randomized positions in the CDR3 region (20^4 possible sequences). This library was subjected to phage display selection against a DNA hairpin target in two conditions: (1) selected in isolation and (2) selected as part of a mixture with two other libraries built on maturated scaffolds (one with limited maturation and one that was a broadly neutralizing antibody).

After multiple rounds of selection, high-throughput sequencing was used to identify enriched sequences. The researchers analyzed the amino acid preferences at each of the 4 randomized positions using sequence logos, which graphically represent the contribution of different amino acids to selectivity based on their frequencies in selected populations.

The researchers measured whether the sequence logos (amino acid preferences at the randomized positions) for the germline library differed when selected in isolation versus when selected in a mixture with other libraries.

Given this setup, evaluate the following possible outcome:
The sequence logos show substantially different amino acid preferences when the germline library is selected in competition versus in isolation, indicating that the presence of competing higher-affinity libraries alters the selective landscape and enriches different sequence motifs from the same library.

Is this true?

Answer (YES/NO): NO